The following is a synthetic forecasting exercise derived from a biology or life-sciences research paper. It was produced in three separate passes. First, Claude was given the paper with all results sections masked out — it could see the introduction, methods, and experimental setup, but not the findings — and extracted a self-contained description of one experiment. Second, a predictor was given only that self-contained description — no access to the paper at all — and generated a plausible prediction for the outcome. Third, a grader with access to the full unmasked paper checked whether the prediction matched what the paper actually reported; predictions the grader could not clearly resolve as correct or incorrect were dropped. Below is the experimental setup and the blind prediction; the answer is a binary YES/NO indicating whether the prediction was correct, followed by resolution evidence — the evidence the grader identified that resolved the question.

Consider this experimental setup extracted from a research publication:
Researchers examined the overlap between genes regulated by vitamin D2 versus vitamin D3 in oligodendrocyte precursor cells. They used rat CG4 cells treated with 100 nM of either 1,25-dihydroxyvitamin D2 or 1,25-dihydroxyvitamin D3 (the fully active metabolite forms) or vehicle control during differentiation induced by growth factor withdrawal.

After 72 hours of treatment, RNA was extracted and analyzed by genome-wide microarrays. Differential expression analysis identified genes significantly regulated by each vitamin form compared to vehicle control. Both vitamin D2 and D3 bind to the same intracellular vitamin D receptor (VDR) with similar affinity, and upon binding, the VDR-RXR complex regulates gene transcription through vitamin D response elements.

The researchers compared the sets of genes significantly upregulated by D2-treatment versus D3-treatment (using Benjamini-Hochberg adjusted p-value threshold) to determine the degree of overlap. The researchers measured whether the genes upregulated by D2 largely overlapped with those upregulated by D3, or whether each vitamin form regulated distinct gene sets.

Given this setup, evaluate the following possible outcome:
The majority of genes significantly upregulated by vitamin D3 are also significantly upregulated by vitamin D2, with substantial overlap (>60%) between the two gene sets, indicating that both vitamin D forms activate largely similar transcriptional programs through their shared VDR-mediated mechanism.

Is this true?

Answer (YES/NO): YES